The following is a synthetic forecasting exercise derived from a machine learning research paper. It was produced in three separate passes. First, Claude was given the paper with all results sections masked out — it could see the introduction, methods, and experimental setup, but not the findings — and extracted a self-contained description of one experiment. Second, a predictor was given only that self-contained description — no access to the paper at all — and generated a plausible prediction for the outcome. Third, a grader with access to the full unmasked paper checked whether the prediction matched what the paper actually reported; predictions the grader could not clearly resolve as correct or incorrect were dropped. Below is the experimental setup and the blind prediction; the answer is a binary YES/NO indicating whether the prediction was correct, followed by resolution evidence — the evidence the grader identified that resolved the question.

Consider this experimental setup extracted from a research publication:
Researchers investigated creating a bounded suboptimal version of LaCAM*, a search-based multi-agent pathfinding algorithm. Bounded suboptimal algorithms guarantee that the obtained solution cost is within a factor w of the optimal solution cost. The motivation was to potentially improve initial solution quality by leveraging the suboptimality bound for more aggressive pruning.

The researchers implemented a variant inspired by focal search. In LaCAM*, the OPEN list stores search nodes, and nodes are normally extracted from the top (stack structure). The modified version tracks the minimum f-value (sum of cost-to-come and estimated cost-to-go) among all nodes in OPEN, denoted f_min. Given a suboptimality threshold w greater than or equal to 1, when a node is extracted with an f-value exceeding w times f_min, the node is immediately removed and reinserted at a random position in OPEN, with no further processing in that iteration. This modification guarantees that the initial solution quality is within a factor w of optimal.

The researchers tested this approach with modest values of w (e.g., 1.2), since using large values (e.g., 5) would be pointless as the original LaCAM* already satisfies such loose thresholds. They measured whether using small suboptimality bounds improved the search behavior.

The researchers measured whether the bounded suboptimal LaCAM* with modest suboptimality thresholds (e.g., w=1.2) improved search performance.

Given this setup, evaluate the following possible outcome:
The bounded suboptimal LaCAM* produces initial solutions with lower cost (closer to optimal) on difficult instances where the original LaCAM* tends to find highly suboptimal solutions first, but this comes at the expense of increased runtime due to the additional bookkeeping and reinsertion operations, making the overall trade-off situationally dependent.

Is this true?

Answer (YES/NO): NO